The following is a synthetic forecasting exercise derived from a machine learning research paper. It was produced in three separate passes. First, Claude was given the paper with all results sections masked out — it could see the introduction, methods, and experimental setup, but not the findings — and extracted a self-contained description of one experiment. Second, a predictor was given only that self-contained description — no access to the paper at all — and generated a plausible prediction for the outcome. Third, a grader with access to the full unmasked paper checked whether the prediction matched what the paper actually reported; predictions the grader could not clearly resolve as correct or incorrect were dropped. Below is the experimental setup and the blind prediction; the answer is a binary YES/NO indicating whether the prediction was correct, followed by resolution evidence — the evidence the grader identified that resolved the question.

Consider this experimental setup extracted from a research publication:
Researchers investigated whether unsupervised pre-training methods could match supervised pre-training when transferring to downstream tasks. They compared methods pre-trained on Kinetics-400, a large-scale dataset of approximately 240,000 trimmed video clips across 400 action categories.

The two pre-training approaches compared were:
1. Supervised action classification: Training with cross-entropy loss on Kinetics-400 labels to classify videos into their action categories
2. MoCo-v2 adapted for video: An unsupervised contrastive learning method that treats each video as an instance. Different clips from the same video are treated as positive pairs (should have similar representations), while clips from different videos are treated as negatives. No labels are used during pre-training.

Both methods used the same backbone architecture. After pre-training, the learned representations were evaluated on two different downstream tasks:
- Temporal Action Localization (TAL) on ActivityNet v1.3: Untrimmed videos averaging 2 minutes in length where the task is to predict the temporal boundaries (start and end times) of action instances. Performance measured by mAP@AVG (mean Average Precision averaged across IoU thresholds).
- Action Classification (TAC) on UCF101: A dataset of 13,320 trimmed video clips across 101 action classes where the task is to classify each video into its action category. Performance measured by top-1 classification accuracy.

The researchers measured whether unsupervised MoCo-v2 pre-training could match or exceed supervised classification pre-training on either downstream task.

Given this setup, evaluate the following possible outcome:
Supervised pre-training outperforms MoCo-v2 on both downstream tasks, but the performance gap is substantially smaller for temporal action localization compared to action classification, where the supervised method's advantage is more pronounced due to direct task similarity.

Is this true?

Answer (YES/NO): YES